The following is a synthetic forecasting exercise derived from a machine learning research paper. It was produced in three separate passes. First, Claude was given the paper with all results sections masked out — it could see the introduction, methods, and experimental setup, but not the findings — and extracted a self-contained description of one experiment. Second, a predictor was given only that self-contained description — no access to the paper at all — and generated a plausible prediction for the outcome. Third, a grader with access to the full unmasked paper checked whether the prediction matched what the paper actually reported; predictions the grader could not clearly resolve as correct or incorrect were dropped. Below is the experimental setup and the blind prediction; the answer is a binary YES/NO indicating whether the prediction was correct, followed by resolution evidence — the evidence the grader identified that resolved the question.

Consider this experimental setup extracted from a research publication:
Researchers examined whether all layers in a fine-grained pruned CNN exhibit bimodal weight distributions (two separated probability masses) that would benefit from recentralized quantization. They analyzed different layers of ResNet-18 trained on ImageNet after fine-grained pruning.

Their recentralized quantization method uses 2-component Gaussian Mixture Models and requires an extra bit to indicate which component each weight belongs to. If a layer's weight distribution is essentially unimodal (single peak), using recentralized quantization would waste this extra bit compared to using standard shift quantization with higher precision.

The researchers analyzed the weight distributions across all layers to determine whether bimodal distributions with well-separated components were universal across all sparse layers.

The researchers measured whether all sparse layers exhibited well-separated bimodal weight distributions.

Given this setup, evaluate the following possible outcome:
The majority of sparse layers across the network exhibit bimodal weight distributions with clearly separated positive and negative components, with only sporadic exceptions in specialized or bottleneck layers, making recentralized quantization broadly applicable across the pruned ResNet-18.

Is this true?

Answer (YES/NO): NO